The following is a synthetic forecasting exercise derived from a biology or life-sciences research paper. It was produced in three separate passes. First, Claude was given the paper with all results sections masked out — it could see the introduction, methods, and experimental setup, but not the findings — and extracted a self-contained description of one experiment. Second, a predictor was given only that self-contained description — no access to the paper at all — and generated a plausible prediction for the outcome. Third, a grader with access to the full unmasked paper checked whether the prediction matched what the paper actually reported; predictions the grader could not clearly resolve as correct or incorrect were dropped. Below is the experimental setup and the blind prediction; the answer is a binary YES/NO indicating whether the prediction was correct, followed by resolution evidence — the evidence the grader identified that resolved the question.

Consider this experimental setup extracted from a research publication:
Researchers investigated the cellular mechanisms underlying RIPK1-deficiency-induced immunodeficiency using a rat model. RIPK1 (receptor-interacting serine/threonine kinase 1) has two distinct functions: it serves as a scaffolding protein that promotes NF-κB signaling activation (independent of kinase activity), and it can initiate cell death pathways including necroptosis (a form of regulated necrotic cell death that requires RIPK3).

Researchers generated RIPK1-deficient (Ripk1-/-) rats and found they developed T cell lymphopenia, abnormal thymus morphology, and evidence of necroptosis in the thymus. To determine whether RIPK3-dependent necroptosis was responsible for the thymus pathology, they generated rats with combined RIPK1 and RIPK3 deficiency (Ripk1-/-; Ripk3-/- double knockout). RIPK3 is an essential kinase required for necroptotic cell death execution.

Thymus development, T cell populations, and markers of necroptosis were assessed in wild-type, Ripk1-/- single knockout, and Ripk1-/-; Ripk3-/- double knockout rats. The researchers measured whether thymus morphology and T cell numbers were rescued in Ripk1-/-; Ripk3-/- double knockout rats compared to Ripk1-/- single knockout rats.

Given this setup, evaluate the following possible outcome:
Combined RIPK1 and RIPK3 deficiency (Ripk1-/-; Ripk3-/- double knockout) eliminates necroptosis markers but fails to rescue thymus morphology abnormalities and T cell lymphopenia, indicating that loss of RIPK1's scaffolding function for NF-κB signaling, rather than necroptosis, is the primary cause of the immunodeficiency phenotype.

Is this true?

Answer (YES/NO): NO